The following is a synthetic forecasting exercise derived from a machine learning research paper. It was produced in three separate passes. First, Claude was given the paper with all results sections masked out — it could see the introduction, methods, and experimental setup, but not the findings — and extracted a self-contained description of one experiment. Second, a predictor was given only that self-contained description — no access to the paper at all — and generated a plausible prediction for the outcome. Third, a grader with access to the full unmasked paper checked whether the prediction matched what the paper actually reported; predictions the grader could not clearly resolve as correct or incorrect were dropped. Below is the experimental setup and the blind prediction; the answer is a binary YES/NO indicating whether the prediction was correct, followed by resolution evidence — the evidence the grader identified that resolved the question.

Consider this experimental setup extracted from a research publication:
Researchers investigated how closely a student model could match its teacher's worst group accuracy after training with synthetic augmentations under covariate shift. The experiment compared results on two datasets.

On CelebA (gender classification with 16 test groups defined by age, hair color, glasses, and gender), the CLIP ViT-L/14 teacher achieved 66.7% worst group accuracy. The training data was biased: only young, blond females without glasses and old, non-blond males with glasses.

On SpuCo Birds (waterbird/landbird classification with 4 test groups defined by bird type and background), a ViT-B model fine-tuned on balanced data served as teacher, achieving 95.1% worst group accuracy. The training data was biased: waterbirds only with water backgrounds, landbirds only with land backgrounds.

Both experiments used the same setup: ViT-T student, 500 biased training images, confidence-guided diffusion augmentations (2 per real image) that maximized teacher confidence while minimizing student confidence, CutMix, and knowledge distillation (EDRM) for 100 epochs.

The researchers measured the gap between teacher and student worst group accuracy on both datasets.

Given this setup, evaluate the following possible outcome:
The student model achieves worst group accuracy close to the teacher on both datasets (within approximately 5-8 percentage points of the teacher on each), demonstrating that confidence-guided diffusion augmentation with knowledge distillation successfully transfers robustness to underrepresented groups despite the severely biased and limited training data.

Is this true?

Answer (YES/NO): NO